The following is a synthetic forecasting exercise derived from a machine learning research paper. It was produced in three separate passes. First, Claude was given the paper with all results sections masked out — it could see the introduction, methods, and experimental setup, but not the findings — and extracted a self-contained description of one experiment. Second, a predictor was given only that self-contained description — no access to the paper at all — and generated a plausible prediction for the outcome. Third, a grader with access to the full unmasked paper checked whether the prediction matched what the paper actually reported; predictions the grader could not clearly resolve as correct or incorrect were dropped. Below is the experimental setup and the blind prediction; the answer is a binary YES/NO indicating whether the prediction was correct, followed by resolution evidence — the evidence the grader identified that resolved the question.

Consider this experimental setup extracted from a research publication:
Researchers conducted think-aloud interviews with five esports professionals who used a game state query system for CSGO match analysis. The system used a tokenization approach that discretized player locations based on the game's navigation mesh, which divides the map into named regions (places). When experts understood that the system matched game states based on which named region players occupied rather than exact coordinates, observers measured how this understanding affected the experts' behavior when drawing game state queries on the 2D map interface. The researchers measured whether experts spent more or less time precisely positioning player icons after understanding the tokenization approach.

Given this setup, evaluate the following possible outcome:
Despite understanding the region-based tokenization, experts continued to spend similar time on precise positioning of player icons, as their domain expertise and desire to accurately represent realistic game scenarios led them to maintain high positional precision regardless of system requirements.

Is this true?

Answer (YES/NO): NO